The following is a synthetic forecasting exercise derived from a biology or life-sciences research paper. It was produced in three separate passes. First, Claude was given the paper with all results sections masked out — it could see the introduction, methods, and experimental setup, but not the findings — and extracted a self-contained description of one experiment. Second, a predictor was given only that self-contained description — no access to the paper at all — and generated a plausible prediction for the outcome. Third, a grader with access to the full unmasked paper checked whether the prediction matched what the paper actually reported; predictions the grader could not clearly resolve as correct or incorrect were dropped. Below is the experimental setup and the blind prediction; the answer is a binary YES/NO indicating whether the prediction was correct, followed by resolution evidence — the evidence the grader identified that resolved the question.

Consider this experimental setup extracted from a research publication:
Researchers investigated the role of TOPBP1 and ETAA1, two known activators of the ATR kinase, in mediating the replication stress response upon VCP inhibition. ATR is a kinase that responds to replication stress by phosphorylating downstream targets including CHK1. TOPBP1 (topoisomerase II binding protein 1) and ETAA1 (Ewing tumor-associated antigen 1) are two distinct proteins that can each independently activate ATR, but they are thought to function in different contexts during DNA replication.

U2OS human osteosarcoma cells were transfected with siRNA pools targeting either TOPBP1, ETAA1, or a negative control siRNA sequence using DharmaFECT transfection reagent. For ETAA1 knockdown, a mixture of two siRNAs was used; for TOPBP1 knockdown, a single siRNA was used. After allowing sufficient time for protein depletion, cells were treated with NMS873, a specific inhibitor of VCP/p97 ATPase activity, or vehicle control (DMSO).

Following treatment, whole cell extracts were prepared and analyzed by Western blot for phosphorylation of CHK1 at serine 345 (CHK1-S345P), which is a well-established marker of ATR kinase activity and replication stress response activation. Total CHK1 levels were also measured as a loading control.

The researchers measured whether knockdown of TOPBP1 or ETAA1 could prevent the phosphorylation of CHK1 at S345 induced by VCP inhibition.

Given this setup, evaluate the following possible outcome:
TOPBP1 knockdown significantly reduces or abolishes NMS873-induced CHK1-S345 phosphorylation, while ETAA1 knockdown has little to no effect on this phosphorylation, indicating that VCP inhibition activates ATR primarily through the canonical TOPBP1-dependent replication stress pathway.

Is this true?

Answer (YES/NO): YES